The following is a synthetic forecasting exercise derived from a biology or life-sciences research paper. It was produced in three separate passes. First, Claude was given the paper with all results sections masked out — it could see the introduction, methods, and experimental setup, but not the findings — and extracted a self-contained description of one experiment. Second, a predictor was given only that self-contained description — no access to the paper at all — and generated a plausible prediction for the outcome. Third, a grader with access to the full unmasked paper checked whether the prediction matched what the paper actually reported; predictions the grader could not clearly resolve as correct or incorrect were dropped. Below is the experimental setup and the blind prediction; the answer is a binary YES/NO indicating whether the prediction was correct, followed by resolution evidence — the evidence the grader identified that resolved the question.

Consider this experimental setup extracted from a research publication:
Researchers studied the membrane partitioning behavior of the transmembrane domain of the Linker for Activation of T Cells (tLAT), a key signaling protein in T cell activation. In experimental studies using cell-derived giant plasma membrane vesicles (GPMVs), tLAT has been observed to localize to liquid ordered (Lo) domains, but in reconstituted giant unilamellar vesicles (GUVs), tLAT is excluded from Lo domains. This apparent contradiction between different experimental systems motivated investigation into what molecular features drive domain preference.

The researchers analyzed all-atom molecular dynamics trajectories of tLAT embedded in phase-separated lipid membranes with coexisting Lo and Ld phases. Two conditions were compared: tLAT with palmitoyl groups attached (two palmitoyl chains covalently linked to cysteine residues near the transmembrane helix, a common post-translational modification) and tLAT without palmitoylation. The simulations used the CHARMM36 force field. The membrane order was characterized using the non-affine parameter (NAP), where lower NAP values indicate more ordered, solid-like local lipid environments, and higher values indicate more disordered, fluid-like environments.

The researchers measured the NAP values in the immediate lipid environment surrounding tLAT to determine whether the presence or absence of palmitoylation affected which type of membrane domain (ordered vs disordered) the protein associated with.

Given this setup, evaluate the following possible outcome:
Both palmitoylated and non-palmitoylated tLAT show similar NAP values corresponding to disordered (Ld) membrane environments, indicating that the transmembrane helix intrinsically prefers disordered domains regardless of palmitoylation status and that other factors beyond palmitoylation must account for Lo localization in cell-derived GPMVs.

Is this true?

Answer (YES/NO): NO